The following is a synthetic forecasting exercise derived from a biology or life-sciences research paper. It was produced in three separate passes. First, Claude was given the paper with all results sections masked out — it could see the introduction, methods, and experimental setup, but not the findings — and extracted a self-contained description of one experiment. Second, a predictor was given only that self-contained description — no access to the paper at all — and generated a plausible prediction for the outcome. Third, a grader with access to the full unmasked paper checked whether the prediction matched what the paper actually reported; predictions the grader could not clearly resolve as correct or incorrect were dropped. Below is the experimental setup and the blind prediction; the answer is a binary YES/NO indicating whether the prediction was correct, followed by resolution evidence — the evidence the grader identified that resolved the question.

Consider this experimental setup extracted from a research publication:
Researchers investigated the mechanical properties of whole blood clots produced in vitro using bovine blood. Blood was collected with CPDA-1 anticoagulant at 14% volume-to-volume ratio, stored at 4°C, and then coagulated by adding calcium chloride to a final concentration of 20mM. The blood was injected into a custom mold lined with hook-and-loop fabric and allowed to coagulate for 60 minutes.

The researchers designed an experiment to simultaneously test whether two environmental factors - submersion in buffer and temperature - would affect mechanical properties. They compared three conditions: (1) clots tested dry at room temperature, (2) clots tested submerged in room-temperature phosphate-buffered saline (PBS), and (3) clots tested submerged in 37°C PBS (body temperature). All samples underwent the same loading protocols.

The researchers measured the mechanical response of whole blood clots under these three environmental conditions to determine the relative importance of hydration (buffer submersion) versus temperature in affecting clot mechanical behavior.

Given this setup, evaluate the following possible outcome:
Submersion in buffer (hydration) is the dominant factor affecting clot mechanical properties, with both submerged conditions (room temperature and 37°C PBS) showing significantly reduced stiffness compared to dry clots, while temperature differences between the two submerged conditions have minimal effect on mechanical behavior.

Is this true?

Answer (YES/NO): NO